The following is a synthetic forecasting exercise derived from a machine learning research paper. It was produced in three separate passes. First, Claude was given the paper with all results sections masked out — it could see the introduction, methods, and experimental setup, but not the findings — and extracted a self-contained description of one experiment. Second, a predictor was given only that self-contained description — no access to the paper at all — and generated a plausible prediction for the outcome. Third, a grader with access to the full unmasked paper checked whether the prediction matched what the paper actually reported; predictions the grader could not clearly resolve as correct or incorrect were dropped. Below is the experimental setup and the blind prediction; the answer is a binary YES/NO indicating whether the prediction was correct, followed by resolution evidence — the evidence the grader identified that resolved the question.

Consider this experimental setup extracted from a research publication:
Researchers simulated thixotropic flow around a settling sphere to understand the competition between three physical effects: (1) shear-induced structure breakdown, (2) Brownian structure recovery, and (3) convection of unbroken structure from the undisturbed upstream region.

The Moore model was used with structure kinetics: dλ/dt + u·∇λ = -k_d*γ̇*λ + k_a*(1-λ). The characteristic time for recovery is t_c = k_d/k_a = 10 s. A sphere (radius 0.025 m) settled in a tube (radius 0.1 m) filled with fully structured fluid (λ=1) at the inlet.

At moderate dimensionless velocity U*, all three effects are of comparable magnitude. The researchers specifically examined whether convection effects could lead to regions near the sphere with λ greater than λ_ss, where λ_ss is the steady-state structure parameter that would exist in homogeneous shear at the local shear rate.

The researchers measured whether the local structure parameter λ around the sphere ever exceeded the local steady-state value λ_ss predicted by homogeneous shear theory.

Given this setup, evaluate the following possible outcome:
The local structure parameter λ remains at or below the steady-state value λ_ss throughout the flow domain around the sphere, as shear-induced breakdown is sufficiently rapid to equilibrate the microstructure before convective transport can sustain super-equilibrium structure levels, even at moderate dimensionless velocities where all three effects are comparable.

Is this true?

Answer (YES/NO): NO